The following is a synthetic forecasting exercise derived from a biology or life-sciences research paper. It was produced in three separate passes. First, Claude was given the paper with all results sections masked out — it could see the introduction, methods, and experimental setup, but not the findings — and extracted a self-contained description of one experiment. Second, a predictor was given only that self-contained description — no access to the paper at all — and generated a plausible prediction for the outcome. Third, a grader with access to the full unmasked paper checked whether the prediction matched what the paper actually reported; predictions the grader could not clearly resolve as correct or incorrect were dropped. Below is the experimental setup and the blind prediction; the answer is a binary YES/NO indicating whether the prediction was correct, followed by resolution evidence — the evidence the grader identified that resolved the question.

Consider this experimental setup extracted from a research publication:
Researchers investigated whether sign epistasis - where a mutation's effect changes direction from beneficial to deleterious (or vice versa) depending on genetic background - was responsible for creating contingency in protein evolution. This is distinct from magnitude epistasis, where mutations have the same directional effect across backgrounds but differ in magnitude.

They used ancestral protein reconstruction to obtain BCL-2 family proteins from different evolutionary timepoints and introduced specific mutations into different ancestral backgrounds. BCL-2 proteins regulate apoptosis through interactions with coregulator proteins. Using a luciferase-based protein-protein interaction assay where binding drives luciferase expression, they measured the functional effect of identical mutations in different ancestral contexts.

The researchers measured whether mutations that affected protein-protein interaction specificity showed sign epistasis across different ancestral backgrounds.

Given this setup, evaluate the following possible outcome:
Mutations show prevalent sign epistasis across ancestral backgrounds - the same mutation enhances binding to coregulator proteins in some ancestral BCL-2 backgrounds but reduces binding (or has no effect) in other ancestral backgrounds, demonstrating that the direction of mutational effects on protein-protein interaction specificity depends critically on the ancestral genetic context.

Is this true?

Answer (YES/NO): YES